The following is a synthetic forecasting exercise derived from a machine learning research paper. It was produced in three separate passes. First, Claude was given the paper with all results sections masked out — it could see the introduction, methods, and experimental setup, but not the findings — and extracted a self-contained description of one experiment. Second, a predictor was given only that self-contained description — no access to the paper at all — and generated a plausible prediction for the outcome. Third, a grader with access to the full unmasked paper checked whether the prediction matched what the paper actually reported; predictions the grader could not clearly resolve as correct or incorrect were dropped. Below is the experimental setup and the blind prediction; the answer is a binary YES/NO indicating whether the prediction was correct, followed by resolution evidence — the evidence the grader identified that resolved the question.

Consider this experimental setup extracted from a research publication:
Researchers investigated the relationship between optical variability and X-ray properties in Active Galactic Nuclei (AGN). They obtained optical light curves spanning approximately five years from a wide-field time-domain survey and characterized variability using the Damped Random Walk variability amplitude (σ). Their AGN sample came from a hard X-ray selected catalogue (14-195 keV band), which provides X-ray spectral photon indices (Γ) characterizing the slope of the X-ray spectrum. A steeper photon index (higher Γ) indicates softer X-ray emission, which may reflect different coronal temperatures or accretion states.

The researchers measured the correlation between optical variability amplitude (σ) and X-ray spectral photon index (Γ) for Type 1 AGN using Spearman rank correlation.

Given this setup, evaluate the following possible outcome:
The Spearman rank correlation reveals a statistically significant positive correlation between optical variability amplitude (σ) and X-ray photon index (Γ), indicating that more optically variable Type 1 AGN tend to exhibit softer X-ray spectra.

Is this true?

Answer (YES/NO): NO